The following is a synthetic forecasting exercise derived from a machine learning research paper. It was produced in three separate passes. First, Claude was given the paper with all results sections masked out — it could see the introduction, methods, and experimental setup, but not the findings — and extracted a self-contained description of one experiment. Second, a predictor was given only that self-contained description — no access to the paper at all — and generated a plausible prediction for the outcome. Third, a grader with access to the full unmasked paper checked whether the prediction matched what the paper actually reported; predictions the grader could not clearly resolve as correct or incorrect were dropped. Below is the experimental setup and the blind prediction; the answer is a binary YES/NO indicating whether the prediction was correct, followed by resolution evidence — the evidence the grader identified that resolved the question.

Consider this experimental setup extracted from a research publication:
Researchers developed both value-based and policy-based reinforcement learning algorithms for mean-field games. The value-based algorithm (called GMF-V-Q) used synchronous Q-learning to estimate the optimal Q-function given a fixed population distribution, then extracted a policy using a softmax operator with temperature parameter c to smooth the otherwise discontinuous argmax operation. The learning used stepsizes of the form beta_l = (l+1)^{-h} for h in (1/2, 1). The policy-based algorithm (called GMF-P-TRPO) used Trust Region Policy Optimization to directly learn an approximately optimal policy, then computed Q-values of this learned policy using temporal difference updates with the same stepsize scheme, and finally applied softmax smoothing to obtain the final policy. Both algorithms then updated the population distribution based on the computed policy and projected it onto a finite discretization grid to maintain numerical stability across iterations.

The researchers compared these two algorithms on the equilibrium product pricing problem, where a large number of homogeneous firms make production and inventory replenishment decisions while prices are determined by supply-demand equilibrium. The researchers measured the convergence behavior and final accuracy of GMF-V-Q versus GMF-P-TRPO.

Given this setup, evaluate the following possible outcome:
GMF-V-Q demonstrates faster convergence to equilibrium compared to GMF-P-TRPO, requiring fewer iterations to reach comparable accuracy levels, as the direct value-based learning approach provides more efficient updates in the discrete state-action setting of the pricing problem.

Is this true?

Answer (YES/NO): NO